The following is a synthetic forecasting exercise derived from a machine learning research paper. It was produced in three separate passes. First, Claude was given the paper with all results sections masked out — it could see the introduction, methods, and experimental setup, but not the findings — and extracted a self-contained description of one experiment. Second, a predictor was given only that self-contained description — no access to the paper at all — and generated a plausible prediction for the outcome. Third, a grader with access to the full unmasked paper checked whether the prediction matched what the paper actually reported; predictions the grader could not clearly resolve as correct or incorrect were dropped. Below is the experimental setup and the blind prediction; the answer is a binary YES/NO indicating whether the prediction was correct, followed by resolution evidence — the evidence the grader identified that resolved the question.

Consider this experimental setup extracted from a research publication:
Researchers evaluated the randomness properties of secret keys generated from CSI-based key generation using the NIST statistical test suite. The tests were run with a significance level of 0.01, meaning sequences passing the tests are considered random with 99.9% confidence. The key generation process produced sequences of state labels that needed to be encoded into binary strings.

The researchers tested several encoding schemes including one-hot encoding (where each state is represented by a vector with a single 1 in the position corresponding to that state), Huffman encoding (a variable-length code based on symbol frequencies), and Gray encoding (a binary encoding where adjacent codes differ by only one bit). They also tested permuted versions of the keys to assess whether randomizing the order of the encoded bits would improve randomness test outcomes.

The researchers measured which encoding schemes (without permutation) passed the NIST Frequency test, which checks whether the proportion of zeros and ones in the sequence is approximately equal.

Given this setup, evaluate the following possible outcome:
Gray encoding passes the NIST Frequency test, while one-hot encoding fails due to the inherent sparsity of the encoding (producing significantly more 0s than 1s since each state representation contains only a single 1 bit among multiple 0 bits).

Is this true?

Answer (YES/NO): YES